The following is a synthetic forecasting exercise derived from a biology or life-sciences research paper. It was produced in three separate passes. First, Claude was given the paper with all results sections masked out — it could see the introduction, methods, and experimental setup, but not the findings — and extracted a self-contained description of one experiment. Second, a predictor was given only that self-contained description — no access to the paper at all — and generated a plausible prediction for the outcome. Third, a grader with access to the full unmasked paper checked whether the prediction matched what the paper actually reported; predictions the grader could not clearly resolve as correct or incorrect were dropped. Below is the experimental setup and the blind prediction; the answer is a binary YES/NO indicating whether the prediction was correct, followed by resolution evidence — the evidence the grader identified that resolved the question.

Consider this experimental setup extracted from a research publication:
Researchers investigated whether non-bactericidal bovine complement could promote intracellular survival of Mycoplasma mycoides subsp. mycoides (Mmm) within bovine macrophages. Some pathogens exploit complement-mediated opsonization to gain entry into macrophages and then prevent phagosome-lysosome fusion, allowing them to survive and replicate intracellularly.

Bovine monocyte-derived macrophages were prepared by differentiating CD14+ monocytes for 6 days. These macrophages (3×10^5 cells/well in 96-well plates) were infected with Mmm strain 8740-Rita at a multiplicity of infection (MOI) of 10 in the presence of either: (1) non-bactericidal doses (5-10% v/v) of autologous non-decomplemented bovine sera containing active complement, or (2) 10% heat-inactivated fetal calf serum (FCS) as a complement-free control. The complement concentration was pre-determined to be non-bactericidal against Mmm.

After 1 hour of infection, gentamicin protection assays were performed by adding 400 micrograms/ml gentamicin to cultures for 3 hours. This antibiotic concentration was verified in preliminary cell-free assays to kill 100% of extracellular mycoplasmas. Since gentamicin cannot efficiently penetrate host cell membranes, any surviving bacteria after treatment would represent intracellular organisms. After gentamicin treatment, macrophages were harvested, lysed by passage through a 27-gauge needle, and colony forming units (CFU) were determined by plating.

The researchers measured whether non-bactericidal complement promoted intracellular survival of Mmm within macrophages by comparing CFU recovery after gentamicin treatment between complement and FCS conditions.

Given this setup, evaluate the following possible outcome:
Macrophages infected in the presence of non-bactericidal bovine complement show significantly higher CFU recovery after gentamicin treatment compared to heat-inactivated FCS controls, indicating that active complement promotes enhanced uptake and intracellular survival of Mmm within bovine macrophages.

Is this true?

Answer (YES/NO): NO